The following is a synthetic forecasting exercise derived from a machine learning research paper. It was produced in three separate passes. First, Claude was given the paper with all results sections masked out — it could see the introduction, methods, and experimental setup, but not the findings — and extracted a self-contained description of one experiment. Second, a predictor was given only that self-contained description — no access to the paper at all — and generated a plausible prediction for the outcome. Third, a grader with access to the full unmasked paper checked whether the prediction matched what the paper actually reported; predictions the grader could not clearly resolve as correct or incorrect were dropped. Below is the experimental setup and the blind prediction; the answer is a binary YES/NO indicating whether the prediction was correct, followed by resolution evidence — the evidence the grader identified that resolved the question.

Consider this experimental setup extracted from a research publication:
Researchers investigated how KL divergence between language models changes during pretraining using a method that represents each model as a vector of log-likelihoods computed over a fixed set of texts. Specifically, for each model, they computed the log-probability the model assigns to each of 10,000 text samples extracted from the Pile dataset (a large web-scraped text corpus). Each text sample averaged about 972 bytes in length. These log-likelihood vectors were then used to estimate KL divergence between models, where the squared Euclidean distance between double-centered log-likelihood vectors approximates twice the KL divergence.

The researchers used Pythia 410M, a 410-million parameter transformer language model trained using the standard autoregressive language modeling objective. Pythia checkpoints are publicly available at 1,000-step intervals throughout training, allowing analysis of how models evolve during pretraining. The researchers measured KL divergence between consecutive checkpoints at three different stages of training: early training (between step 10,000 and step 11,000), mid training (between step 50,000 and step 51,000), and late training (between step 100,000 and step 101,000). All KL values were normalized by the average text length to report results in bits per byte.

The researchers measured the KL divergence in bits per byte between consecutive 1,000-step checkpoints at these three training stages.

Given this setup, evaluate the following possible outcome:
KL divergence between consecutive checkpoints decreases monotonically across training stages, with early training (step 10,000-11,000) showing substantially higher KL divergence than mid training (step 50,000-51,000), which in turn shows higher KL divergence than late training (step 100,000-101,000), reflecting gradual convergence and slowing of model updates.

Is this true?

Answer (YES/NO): YES